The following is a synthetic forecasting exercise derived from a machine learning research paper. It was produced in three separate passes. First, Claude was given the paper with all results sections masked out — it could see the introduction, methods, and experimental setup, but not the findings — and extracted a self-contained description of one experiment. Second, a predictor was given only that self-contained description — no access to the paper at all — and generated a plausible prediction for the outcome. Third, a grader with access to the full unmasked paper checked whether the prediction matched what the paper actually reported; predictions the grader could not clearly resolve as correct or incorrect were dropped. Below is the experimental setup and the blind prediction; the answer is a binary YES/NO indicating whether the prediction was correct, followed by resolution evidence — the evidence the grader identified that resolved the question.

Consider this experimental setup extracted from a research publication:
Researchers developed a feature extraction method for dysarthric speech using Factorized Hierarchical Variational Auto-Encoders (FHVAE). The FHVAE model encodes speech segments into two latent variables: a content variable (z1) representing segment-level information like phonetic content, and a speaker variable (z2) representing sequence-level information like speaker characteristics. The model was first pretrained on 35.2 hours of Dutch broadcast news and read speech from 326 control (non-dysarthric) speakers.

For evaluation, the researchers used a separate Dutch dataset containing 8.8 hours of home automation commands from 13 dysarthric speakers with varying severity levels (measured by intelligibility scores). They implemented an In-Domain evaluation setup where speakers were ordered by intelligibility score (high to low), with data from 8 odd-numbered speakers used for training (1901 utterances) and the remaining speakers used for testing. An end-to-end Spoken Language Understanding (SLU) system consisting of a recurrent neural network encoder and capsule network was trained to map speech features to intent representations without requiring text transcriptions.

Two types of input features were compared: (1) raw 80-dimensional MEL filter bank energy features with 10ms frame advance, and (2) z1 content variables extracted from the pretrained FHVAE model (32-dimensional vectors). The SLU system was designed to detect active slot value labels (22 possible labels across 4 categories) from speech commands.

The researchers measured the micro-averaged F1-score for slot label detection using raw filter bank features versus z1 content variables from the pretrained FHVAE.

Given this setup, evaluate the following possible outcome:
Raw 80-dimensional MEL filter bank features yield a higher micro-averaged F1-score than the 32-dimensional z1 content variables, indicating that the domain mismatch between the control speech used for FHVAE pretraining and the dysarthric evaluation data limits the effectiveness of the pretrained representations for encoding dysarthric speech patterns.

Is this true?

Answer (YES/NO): NO